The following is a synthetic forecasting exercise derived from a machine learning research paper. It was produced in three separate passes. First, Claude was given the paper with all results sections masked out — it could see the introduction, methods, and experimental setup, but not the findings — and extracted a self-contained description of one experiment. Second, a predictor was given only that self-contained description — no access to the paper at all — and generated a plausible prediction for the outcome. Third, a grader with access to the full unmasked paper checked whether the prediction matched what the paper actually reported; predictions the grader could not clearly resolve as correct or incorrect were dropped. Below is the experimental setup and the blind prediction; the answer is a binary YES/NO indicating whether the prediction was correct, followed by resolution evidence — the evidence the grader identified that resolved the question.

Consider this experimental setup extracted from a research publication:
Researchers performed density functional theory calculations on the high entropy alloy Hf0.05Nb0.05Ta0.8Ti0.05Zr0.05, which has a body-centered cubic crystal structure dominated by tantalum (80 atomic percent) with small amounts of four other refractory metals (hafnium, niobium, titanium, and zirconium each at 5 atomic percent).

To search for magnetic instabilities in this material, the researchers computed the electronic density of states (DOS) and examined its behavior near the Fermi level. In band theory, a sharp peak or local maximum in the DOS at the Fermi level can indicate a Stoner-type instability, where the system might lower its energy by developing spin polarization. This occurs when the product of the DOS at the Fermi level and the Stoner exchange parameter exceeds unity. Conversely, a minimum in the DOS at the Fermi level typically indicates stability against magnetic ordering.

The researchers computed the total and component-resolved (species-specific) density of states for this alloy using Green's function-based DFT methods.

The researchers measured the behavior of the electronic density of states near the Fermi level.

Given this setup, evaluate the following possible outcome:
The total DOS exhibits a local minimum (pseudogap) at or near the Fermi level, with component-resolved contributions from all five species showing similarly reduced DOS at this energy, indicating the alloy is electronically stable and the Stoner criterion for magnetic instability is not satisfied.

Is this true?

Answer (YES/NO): NO